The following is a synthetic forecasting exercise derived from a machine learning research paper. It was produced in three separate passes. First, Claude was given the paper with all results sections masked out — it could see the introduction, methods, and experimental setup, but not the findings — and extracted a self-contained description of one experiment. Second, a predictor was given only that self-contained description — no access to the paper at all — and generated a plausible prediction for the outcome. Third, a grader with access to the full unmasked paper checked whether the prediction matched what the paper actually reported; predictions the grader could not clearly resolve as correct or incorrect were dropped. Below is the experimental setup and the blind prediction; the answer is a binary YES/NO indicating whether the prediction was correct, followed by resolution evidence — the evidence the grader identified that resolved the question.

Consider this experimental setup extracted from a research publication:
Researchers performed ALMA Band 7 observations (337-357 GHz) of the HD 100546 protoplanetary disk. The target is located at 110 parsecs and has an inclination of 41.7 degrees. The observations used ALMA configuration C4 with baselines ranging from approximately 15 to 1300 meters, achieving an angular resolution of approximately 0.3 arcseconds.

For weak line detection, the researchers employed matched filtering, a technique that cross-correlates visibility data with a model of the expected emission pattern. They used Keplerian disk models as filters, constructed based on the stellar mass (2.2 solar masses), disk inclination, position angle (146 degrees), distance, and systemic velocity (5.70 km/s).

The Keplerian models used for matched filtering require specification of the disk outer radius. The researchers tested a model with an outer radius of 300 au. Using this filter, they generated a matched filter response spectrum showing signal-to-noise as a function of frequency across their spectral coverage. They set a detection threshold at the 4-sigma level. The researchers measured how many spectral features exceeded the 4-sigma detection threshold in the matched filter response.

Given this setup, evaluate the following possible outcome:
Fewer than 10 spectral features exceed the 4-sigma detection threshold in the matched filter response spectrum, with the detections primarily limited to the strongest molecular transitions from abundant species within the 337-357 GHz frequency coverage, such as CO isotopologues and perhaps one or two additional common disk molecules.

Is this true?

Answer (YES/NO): NO